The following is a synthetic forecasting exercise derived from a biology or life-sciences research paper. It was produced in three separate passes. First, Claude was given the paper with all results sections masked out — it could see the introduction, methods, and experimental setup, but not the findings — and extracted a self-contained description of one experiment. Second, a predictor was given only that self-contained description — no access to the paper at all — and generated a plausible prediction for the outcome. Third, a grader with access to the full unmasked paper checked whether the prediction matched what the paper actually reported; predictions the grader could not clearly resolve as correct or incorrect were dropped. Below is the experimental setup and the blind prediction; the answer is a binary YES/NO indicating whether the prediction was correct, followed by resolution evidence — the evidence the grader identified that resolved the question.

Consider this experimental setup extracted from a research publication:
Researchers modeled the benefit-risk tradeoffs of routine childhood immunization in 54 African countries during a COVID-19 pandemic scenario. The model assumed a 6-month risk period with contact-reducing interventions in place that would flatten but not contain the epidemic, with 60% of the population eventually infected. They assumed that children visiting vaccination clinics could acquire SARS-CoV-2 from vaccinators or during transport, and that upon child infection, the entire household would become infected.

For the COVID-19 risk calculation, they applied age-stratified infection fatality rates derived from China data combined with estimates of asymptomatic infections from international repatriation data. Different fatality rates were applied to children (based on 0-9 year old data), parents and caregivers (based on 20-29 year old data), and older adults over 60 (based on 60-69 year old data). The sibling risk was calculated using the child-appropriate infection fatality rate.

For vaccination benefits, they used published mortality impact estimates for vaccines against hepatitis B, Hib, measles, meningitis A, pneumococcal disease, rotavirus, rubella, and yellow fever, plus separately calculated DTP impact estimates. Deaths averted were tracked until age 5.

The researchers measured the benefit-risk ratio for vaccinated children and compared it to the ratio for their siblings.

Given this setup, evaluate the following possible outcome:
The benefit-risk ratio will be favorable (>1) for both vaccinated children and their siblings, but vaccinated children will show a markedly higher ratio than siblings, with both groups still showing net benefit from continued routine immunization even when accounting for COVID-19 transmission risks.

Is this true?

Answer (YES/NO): NO